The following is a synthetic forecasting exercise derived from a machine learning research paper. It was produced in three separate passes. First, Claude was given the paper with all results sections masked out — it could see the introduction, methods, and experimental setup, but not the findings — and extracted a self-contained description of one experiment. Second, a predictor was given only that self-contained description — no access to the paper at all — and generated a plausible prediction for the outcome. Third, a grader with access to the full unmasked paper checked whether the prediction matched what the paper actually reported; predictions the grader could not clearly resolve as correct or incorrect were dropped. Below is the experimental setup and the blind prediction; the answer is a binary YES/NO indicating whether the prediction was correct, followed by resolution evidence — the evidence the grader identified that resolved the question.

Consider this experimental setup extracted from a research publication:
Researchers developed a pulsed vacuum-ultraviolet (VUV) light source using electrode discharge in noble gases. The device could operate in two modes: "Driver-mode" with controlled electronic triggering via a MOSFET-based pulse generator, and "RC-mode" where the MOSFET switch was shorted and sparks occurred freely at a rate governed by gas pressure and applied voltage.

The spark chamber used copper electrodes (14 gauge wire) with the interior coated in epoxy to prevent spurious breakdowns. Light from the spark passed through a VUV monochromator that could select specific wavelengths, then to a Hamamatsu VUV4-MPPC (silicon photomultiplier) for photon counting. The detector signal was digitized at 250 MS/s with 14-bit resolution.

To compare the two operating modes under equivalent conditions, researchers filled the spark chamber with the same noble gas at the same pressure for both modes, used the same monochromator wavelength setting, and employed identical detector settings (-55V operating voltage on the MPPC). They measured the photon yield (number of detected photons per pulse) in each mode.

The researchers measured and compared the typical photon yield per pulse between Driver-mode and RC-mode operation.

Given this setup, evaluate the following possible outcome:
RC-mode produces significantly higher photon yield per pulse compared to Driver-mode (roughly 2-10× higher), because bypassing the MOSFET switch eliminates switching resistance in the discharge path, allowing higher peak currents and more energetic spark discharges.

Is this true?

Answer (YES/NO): NO